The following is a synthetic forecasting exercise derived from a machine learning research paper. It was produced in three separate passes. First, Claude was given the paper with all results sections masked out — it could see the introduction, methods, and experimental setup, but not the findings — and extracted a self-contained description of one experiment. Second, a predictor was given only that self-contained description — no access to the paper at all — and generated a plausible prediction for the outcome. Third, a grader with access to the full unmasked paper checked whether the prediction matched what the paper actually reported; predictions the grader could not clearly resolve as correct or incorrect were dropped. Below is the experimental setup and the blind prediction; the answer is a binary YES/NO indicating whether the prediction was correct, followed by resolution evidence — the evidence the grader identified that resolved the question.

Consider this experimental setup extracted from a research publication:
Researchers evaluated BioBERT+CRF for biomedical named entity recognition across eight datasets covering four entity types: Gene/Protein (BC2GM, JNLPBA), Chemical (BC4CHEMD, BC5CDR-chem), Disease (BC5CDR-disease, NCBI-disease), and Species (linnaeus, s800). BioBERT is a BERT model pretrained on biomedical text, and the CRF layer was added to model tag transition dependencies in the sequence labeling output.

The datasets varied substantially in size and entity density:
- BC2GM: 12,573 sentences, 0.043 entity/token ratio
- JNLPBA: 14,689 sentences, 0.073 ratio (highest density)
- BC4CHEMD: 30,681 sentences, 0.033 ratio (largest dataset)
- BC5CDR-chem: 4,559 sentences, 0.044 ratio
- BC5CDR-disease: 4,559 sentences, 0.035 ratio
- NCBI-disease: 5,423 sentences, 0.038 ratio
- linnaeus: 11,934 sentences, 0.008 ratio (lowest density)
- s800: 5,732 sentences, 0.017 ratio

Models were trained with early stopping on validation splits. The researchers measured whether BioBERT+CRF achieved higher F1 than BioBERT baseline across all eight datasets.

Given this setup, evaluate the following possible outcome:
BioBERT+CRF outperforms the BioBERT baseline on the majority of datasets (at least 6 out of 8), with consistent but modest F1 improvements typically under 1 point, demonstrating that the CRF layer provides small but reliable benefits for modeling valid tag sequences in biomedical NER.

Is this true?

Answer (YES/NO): NO